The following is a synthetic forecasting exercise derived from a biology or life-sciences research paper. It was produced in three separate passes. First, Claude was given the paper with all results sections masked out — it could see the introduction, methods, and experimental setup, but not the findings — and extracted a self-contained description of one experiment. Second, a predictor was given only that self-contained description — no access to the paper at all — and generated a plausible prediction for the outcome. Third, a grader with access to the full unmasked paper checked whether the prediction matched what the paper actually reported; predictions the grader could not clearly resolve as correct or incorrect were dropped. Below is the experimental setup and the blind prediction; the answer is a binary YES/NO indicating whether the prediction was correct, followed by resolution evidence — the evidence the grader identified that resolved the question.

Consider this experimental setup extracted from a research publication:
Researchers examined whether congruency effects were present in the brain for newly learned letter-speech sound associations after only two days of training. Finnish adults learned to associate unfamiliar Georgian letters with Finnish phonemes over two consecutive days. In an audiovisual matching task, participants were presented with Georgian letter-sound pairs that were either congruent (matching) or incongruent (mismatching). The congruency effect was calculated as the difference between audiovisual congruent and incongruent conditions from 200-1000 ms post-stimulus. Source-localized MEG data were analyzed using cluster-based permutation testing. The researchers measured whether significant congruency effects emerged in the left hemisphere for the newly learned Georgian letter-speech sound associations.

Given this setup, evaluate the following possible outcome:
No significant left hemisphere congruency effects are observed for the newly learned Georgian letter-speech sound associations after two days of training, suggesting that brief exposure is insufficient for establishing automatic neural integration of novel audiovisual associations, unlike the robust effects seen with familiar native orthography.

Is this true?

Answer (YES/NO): NO